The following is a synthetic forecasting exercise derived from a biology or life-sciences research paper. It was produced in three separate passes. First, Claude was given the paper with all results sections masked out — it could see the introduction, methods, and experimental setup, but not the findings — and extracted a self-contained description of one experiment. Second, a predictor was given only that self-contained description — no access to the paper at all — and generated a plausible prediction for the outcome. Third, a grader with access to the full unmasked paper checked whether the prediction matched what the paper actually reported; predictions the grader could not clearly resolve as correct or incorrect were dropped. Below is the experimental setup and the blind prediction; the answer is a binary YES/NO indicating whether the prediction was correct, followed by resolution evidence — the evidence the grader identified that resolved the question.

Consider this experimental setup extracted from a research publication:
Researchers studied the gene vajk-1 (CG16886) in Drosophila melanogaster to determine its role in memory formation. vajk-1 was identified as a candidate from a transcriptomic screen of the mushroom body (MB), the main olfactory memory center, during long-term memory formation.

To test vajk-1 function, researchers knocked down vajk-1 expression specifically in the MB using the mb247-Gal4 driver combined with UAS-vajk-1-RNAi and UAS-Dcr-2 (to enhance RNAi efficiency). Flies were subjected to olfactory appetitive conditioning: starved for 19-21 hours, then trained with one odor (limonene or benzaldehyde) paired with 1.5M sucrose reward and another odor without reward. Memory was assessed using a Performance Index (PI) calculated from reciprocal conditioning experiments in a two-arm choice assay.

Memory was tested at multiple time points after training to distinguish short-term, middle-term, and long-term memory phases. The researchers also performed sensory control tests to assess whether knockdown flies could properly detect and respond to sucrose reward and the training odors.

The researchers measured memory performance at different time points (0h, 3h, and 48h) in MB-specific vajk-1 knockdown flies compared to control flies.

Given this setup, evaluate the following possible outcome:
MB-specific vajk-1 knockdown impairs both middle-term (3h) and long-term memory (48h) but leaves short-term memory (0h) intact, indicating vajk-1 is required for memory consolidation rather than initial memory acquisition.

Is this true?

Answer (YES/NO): NO